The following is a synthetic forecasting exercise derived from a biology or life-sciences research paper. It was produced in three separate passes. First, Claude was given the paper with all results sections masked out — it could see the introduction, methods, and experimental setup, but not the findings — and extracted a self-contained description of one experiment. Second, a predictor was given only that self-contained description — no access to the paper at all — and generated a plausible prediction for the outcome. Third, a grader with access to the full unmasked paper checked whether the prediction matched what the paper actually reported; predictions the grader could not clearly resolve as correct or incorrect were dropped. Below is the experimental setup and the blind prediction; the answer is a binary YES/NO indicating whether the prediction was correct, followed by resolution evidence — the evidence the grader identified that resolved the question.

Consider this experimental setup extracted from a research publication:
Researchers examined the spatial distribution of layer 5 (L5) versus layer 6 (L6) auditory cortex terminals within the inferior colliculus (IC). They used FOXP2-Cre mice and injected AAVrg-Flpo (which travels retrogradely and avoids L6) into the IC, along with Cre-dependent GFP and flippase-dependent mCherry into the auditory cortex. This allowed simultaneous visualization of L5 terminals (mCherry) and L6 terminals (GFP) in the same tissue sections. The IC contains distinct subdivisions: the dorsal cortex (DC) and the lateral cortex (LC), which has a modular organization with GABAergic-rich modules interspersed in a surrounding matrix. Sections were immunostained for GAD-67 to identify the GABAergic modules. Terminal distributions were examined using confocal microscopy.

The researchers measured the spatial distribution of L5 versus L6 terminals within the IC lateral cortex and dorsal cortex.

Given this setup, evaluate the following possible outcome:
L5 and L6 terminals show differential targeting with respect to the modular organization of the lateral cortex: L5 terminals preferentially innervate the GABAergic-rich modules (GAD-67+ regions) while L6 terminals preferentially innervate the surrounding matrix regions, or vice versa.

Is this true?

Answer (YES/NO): NO